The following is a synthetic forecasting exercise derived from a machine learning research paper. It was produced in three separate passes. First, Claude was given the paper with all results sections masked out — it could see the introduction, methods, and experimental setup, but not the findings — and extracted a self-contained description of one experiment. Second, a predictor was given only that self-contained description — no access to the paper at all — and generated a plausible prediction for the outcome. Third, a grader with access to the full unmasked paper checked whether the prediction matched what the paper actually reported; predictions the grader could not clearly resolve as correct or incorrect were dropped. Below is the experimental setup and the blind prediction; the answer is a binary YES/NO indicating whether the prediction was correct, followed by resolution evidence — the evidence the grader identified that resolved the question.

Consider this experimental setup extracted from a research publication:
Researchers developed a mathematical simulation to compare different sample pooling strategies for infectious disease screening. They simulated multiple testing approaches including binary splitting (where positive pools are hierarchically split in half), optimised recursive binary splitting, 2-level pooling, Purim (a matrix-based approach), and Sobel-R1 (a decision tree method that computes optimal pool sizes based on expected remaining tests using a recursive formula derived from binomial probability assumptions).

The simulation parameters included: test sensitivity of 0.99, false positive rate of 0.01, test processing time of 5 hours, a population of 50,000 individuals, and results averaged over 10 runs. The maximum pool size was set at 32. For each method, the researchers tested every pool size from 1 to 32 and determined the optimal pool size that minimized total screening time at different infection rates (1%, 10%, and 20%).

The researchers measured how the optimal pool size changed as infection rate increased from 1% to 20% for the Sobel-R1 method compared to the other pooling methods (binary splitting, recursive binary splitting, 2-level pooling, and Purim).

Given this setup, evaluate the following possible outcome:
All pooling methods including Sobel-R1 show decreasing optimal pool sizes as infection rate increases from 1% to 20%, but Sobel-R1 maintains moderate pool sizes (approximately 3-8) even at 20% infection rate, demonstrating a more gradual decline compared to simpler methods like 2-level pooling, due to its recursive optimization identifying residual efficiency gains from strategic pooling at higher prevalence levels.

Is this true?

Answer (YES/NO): NO